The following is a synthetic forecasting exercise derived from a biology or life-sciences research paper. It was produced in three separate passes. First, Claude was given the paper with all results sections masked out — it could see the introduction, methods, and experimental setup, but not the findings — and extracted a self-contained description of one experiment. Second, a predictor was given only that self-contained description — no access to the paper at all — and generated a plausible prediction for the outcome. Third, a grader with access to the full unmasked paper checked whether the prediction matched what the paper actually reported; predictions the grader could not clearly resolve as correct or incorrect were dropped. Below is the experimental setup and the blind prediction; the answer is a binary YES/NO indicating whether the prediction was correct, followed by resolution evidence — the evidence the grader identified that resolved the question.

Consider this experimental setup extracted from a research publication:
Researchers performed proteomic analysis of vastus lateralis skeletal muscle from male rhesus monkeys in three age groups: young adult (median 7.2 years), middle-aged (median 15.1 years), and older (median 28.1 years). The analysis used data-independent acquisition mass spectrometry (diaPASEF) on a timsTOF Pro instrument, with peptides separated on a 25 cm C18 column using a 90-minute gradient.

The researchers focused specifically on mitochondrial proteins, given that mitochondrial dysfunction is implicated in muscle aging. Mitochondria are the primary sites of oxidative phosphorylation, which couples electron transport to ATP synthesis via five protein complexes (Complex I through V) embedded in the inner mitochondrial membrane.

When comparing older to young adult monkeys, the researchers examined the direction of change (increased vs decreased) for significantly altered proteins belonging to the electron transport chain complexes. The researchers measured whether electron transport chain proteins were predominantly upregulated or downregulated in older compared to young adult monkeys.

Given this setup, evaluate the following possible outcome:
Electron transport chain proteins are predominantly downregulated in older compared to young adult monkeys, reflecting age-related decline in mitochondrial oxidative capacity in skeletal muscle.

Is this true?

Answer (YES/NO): NO